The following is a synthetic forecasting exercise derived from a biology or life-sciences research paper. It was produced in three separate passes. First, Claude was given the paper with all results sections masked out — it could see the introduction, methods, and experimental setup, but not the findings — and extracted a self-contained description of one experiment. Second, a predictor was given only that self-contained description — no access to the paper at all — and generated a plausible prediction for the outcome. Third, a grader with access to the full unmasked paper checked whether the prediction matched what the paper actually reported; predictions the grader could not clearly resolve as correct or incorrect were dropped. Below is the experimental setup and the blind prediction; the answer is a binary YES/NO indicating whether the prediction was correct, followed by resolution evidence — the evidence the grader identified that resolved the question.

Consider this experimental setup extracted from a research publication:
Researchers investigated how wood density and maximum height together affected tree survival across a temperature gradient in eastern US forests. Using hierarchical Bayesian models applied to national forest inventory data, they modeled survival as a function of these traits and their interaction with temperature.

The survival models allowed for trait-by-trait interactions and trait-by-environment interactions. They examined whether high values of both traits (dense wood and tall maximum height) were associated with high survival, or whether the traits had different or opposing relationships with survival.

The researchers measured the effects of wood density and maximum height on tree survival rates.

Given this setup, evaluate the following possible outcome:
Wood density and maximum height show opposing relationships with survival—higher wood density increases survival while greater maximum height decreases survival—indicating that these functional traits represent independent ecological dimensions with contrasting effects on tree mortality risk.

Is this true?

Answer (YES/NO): NO